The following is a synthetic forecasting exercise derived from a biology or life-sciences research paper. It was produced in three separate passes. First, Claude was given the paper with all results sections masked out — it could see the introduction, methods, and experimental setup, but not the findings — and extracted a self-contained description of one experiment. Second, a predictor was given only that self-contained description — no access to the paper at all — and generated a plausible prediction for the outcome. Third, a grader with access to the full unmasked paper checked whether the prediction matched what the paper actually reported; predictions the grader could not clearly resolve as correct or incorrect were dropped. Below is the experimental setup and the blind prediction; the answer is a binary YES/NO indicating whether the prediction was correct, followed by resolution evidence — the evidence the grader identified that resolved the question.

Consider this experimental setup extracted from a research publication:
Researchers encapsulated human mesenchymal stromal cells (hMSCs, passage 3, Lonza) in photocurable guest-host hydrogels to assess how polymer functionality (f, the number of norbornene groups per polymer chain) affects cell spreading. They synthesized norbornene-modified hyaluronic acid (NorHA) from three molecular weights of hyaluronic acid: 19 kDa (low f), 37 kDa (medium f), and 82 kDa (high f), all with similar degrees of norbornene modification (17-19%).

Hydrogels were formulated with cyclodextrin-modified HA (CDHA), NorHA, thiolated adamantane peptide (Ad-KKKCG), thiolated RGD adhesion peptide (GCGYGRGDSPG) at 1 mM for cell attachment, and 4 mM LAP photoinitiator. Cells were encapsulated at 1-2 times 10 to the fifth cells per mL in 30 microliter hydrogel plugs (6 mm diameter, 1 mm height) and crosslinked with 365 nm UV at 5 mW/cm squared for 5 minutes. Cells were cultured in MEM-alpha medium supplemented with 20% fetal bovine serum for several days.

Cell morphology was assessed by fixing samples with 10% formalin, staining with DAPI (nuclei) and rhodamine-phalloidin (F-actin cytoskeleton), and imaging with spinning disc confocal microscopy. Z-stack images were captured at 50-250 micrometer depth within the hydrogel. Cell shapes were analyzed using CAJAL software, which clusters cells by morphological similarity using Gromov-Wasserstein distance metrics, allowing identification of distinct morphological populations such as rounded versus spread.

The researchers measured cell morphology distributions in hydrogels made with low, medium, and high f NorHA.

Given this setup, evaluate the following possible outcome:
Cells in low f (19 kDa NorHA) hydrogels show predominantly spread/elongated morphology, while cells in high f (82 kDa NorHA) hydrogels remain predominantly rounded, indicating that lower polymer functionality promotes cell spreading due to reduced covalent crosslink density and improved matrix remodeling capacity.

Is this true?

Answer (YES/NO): YES